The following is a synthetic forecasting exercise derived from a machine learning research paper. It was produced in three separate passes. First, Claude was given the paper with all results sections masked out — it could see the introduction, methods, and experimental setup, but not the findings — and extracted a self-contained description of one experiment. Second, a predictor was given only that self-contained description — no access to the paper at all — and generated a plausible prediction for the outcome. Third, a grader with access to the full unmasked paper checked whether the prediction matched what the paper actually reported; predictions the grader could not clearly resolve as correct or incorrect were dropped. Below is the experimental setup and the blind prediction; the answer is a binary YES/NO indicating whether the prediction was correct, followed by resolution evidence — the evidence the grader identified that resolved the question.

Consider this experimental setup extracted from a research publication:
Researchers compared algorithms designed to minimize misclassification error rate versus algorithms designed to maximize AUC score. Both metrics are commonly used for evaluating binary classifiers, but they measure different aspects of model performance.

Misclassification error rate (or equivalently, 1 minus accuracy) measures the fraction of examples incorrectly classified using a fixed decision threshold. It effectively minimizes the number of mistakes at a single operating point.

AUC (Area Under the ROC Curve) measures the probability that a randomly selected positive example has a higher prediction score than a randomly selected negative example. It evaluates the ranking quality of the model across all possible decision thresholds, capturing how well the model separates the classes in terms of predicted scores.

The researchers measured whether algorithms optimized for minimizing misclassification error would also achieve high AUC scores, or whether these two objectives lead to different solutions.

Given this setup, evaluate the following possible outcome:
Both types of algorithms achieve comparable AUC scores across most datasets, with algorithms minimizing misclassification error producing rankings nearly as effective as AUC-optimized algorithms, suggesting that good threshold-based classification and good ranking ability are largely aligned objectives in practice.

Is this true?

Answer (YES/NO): NO